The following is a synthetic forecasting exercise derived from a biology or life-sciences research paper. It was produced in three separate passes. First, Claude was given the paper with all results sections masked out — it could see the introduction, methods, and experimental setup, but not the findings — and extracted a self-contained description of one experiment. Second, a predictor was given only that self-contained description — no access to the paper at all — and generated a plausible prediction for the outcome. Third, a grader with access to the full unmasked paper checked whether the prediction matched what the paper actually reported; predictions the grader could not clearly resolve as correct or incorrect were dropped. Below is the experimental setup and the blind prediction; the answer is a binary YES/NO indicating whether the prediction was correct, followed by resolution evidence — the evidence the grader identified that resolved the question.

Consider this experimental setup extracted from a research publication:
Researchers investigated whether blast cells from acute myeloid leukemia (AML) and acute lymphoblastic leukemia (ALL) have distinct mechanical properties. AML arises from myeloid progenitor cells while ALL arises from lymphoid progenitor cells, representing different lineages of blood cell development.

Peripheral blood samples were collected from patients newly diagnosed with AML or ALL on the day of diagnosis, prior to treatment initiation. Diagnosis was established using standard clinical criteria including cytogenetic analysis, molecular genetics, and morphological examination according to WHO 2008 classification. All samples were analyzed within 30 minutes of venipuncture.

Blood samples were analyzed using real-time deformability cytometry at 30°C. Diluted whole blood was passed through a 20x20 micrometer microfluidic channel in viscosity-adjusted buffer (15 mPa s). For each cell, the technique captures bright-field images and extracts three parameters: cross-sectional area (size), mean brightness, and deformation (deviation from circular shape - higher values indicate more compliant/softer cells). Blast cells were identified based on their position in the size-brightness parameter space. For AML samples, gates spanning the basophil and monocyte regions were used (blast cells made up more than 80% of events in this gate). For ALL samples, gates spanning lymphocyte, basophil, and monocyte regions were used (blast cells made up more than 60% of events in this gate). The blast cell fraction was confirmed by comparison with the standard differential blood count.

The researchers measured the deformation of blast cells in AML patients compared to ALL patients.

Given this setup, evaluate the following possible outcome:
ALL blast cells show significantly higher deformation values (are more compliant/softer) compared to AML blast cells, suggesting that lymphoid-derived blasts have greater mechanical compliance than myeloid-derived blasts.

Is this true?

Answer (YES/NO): YES